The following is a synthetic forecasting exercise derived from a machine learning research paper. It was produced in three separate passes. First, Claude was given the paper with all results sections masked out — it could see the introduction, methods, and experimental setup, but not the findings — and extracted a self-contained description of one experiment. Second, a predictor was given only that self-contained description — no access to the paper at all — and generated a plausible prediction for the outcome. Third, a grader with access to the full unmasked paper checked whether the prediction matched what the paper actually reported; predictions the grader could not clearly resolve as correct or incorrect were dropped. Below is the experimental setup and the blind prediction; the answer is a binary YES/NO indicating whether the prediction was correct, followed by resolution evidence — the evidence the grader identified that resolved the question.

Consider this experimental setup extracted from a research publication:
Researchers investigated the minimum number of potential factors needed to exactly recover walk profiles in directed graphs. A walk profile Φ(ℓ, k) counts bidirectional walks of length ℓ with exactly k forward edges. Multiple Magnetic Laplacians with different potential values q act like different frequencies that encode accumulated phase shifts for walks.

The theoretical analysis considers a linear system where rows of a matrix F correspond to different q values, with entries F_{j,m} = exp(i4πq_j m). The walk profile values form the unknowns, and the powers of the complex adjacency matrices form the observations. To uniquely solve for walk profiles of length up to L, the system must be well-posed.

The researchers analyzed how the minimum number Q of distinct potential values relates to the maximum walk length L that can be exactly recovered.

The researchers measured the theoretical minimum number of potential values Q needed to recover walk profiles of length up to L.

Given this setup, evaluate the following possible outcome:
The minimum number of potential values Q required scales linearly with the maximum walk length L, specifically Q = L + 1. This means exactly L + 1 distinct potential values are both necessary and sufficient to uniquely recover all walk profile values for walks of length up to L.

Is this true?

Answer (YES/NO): NO